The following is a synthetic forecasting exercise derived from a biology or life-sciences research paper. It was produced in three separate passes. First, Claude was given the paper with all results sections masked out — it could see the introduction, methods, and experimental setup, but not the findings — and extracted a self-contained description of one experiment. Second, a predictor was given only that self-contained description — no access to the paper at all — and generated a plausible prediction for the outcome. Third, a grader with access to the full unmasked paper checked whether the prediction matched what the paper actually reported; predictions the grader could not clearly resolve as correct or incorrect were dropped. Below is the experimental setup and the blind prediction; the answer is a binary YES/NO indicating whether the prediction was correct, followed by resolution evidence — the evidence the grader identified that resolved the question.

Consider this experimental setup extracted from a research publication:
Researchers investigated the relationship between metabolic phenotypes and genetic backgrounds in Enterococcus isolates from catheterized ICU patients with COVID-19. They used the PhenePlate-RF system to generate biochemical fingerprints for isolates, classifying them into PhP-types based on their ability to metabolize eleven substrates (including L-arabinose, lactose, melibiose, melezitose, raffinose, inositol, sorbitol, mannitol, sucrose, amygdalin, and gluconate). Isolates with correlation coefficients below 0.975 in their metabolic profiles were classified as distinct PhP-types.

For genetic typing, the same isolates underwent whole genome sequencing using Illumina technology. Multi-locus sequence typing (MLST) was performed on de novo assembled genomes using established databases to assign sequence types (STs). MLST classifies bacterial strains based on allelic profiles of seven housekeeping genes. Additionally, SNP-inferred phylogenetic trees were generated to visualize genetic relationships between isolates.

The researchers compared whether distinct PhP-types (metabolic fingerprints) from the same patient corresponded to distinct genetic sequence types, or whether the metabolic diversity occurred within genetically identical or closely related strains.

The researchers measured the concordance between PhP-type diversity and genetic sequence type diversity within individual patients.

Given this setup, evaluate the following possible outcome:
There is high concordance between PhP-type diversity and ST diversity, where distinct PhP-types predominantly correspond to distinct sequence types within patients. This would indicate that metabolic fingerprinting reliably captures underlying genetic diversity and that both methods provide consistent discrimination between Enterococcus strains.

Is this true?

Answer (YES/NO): NO